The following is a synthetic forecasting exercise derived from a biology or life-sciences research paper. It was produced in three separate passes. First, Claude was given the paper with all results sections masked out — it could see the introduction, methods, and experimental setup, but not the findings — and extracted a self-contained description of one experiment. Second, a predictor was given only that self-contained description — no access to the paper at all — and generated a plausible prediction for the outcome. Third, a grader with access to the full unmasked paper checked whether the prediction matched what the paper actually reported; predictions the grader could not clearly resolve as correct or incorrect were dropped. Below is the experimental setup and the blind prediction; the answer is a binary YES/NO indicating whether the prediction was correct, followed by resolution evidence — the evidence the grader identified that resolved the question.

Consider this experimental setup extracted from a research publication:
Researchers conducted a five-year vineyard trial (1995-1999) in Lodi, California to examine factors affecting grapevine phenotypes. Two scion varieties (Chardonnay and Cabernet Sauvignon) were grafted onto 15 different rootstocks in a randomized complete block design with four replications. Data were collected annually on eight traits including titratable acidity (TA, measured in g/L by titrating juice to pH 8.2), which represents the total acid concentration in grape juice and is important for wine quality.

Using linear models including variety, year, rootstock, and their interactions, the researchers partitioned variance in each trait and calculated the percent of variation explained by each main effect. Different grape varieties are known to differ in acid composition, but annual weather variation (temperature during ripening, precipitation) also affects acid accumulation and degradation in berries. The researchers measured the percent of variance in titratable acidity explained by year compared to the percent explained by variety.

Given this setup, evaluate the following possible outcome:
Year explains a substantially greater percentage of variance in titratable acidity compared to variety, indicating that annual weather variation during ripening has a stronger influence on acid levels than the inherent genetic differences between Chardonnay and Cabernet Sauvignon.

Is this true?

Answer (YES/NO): NO